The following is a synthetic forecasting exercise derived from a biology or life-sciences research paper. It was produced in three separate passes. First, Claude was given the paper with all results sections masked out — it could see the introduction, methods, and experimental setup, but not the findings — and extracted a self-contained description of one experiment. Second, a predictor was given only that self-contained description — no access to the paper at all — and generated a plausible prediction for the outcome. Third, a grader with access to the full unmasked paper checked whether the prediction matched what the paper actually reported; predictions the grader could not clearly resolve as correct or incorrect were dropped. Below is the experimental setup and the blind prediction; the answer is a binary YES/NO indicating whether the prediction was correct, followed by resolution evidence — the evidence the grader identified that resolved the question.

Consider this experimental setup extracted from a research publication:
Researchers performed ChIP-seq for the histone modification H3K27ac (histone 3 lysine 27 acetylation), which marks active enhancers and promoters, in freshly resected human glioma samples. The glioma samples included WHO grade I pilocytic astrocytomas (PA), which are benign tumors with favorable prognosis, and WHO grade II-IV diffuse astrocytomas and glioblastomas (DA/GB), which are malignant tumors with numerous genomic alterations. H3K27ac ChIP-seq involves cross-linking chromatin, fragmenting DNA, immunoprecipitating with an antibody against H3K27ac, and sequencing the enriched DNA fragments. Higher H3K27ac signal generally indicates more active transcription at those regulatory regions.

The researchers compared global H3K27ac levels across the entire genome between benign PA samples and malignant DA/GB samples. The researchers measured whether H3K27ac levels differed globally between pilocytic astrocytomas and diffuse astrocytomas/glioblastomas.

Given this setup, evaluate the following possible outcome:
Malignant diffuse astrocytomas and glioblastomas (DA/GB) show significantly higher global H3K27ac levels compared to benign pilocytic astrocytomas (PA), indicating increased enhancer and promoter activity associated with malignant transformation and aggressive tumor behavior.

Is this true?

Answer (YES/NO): YES